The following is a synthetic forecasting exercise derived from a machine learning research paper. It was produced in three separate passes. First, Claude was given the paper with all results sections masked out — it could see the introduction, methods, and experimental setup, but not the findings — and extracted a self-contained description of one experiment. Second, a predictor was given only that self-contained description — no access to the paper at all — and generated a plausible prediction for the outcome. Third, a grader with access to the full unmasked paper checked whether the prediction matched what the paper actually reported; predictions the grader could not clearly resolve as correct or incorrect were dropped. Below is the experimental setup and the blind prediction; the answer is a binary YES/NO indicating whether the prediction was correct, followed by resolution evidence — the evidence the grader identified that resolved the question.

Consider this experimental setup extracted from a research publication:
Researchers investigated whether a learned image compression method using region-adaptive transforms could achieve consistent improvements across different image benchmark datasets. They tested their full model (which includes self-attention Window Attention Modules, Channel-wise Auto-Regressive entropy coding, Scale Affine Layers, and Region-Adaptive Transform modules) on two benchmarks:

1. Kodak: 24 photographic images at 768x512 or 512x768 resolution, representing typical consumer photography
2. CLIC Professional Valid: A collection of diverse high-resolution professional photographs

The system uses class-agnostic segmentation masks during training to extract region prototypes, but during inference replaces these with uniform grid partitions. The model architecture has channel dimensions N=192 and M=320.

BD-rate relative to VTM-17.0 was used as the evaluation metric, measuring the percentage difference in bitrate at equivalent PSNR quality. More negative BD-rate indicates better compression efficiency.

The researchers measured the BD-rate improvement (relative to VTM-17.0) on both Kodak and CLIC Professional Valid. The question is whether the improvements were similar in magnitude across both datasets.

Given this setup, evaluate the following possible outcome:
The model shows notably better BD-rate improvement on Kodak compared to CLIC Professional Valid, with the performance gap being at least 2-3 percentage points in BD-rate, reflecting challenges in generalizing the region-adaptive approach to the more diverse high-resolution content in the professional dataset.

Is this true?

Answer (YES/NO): NO